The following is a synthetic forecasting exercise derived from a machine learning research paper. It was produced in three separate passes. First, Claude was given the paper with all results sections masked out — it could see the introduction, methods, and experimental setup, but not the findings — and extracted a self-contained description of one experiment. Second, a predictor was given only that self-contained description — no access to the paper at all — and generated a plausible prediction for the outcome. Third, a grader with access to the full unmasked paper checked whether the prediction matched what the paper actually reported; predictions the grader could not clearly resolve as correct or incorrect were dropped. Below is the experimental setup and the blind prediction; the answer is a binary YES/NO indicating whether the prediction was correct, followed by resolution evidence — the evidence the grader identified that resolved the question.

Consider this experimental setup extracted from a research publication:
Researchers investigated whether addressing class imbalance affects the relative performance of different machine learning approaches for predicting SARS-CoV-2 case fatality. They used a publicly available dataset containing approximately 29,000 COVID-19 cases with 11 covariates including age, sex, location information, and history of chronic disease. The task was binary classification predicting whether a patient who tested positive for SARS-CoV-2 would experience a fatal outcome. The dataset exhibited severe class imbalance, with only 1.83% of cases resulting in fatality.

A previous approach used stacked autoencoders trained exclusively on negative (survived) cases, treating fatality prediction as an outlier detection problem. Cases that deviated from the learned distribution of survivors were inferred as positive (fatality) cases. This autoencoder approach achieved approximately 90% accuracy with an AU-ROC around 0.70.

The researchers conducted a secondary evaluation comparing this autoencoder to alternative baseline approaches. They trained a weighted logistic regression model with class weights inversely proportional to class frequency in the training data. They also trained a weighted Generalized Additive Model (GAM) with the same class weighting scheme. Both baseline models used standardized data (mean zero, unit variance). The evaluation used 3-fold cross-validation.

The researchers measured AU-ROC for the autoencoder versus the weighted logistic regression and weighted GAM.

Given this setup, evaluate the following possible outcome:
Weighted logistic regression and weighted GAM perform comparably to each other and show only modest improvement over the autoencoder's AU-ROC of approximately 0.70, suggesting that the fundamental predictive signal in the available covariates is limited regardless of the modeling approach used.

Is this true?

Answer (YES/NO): NO